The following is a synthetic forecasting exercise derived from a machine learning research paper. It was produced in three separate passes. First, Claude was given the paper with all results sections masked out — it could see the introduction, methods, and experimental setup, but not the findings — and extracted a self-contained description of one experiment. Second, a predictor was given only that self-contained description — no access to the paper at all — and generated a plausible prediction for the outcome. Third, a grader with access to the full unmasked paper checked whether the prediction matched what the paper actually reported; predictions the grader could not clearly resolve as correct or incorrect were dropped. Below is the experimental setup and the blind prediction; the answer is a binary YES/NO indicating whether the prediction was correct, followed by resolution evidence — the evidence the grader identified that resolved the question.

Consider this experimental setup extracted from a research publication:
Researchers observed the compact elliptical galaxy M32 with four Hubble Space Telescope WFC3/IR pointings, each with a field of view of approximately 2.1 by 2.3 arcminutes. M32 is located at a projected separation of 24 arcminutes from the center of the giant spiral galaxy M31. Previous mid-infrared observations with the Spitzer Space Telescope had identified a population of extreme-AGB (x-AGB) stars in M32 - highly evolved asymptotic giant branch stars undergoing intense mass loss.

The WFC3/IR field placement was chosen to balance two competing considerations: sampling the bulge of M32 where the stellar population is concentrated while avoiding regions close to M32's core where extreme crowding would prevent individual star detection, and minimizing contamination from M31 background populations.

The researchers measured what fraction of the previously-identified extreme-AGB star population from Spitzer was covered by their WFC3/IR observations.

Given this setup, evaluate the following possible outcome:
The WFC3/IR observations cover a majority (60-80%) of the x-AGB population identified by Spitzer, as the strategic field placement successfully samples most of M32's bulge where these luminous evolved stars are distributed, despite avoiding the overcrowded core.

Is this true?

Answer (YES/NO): YES